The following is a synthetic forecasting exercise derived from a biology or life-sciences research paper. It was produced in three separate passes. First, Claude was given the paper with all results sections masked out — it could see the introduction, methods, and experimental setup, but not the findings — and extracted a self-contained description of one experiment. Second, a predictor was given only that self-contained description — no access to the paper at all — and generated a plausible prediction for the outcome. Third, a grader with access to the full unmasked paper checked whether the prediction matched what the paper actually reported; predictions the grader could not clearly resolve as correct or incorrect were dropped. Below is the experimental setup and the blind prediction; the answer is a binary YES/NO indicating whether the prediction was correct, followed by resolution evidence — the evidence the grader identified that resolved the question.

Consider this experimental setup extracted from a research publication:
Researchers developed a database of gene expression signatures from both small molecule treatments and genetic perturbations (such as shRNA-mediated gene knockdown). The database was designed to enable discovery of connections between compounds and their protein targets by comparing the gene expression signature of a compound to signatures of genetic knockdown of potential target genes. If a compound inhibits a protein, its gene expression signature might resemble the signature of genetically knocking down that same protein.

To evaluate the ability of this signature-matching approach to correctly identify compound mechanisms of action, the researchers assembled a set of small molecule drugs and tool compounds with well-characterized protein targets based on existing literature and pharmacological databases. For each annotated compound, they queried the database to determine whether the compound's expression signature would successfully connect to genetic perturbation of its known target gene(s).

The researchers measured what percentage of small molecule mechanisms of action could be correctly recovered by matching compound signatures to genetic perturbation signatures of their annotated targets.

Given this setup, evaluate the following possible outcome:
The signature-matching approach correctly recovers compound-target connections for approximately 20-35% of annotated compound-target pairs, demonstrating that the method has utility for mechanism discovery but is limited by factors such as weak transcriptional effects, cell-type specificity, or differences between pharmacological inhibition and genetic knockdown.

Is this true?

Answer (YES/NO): NO